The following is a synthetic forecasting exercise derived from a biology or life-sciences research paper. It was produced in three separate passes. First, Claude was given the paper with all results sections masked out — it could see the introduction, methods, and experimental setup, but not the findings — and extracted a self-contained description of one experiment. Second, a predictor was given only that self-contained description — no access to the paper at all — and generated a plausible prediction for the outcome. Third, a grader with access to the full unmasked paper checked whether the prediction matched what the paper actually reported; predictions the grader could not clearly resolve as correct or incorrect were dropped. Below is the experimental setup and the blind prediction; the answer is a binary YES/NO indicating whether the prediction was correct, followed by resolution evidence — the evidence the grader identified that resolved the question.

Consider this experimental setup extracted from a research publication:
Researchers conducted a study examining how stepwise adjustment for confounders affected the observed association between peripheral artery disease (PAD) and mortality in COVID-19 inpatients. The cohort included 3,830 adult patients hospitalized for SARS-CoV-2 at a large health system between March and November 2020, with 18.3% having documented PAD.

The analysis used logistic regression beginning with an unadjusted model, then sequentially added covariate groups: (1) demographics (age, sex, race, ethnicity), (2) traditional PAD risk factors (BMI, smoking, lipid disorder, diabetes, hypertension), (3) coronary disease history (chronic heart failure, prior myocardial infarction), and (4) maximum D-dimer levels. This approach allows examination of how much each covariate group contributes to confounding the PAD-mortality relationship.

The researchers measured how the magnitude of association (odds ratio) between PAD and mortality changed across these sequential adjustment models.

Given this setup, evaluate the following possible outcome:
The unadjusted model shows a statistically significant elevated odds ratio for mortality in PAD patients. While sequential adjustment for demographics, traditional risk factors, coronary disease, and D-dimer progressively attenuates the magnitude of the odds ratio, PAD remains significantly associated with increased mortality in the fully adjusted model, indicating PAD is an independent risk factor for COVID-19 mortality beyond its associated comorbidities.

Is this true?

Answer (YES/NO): YES